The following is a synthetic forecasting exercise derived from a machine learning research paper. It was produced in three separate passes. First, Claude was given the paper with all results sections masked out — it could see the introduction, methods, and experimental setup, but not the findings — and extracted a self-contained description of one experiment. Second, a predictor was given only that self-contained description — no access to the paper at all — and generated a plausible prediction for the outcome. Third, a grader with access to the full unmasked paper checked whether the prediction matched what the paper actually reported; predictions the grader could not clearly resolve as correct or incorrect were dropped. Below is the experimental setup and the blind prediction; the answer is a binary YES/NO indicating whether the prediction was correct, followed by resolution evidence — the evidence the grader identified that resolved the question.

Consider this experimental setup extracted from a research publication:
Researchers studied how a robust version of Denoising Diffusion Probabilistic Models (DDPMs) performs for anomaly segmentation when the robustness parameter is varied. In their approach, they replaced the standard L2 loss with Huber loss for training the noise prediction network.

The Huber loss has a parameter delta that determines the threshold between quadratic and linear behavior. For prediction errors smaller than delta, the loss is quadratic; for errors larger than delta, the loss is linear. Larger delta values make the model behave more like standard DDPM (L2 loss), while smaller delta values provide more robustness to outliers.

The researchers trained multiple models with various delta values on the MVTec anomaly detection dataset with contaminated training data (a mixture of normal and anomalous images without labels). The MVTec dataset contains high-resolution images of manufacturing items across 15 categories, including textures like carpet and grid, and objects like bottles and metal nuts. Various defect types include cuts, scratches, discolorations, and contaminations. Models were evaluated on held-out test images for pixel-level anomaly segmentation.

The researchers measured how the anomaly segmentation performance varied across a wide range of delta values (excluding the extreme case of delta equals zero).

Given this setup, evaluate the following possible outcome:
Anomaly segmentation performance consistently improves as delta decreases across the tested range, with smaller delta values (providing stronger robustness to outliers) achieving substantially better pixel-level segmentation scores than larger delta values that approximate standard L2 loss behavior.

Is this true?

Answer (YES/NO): NO